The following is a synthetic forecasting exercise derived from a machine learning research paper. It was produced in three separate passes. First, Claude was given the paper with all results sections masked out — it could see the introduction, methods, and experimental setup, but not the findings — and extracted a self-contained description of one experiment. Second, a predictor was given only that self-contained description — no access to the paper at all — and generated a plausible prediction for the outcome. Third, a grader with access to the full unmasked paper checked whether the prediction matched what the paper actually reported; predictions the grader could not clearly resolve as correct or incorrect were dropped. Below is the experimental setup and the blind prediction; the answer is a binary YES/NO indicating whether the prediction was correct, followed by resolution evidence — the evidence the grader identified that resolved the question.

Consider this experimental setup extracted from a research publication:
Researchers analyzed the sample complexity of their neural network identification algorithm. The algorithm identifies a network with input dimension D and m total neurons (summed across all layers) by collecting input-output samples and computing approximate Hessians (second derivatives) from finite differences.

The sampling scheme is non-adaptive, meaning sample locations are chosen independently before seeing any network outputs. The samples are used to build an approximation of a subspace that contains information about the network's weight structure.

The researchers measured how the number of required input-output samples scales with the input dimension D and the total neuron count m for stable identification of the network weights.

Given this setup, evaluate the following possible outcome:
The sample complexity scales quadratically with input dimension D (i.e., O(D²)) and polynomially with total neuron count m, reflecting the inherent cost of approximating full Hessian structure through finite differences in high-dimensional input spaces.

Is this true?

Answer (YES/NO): YES